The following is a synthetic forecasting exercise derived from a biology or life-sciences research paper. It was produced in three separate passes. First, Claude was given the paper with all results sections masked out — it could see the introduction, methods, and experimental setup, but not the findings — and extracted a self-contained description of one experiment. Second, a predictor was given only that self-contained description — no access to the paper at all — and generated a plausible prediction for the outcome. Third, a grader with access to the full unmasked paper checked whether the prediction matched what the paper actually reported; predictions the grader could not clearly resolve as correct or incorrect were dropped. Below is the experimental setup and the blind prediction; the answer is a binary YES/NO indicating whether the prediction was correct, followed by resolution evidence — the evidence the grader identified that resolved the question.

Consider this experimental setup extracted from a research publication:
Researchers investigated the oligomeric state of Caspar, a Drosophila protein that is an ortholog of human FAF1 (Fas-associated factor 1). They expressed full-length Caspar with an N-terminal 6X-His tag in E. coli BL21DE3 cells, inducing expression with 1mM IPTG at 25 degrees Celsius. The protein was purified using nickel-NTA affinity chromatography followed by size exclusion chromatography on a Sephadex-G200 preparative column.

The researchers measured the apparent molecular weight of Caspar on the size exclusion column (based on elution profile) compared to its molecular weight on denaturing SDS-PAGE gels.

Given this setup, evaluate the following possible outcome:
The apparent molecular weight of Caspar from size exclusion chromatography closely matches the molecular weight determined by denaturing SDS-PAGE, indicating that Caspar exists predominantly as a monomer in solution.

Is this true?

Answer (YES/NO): NO